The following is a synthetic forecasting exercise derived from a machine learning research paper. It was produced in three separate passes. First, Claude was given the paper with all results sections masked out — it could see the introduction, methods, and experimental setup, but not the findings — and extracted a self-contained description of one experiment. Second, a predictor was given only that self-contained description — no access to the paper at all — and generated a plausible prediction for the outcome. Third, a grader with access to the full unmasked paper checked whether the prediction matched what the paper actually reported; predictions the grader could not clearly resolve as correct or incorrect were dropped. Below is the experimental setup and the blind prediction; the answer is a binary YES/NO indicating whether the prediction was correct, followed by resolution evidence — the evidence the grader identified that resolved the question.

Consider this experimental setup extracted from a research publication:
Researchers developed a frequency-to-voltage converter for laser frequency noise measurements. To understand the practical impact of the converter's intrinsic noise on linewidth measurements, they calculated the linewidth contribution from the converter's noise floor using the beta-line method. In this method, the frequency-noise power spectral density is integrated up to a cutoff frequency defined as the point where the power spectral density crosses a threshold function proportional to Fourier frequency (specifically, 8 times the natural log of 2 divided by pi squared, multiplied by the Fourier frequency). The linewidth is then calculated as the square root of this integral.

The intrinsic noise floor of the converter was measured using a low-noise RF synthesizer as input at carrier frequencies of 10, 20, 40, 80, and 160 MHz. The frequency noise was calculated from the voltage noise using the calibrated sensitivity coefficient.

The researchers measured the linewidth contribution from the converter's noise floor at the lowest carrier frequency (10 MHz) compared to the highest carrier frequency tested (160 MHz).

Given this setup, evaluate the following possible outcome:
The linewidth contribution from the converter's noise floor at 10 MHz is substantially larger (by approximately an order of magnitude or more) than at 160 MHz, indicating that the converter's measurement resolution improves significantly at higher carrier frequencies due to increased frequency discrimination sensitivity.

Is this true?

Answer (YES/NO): NO